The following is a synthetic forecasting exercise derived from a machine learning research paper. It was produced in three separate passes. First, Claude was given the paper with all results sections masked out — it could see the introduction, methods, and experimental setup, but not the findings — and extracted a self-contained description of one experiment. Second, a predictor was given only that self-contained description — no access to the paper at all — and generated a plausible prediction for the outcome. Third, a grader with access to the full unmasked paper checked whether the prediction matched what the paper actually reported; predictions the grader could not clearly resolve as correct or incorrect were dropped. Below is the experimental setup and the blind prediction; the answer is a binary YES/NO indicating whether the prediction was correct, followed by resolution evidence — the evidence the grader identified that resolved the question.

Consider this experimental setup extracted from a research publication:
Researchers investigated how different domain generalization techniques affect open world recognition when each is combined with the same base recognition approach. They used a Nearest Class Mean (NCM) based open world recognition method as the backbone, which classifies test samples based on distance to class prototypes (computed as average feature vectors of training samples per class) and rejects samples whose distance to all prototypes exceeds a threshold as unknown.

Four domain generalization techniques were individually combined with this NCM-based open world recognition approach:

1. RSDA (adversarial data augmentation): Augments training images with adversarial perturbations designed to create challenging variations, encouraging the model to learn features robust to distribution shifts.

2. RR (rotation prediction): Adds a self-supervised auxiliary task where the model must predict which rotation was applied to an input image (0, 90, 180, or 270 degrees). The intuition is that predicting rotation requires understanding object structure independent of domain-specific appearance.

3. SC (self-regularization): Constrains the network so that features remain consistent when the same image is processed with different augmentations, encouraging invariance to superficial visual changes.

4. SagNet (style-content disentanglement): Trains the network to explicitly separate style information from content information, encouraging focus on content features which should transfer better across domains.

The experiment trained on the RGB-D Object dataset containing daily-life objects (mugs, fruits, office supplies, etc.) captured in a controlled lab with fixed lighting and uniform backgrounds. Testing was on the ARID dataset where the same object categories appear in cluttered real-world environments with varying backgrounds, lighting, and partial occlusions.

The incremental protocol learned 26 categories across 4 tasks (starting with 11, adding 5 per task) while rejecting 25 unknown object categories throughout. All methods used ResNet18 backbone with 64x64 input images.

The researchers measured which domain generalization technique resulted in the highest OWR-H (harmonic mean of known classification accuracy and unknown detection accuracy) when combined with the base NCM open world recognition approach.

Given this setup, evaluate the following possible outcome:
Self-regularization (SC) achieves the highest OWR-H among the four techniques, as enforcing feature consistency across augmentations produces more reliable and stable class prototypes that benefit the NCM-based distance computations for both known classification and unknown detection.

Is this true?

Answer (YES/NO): NO